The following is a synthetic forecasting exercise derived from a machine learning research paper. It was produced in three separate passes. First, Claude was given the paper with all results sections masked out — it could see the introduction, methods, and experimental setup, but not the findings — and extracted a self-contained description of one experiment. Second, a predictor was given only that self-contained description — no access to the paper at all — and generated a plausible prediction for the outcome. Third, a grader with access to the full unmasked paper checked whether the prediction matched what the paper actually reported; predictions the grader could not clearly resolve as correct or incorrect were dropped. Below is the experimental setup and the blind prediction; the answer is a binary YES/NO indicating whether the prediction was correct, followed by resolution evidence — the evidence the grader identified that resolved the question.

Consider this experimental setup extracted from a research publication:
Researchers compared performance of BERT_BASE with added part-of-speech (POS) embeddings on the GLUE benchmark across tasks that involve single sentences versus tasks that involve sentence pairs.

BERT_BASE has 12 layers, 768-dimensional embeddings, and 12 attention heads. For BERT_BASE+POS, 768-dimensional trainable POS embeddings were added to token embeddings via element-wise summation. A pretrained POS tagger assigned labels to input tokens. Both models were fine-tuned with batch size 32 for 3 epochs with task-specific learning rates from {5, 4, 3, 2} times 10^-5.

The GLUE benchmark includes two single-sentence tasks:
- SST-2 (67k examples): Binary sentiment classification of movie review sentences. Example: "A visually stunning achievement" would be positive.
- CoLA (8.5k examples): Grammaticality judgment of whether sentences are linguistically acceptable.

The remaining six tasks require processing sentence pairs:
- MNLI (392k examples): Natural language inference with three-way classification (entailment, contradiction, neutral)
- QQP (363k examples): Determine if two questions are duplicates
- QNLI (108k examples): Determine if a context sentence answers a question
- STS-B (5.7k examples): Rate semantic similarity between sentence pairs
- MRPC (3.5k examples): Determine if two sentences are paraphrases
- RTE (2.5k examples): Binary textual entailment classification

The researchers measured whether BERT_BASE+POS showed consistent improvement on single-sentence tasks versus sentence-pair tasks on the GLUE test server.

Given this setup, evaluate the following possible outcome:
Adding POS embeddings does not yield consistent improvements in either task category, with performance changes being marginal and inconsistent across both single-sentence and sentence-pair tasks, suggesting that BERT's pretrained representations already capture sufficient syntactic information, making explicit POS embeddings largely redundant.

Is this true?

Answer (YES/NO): NO